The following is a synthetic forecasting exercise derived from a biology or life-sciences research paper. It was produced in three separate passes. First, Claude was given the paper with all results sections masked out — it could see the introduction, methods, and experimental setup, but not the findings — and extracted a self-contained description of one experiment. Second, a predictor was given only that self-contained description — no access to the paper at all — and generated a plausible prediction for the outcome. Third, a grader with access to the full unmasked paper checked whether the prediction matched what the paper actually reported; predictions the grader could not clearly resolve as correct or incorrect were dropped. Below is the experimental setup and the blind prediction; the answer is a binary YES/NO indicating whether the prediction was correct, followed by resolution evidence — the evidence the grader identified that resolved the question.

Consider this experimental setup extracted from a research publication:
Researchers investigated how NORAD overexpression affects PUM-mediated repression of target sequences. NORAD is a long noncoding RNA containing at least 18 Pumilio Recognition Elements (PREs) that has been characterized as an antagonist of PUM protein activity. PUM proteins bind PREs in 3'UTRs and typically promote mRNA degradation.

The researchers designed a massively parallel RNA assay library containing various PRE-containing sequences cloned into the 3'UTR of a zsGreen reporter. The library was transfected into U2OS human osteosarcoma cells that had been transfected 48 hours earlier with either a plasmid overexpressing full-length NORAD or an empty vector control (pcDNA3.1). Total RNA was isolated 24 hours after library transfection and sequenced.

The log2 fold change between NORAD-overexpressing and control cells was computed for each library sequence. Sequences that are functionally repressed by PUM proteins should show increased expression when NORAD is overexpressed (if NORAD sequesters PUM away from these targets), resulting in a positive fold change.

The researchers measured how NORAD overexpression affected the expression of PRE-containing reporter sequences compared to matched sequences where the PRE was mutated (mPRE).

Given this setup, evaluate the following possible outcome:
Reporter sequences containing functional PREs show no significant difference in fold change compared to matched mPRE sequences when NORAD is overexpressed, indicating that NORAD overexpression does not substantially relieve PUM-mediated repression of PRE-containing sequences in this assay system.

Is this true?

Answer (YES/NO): NO